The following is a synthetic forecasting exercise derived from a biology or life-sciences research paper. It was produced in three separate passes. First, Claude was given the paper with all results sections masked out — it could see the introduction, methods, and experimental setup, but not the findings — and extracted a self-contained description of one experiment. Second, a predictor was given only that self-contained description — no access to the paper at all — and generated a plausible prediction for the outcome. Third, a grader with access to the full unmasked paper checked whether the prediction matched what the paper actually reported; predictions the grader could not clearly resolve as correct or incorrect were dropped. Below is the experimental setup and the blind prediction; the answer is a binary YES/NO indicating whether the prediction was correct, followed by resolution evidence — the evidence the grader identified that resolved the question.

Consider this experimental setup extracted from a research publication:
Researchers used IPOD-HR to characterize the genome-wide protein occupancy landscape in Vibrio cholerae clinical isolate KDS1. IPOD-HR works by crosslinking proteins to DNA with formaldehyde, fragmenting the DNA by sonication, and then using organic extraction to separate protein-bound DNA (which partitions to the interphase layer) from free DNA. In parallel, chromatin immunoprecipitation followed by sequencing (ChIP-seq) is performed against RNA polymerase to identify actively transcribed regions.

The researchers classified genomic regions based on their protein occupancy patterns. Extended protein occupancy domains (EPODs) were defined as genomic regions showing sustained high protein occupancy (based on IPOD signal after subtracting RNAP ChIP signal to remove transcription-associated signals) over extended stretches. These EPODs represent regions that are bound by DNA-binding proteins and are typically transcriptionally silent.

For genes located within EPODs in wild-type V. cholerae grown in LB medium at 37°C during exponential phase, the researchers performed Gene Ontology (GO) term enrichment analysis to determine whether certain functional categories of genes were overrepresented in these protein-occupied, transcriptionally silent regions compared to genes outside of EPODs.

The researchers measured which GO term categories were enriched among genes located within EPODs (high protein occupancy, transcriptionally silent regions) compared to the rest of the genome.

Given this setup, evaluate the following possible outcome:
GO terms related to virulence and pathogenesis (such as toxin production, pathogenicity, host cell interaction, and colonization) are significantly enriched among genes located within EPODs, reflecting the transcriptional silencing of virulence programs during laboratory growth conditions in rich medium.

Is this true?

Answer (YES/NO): NO